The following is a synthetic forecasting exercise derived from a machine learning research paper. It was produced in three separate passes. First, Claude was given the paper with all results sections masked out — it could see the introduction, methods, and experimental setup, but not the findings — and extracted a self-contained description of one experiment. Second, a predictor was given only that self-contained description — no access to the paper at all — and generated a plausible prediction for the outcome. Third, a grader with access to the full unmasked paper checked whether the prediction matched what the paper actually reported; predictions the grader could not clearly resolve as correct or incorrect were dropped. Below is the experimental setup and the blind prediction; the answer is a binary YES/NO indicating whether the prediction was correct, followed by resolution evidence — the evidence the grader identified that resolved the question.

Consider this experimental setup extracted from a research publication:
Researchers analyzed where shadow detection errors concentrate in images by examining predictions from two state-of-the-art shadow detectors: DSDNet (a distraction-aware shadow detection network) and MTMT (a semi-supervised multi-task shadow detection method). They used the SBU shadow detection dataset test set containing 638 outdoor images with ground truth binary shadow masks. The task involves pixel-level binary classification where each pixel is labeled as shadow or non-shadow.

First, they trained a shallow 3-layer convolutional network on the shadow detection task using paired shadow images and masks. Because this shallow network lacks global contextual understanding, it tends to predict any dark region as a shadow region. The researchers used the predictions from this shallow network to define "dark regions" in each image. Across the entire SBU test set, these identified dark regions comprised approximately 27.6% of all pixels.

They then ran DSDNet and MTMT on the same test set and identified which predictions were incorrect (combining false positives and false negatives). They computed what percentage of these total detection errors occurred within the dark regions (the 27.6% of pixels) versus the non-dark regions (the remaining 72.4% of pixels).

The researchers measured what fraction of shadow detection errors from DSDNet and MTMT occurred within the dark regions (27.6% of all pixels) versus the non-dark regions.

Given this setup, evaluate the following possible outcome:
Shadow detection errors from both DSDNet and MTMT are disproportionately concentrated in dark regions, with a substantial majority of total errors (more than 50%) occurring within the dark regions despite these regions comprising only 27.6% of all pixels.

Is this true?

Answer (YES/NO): YES